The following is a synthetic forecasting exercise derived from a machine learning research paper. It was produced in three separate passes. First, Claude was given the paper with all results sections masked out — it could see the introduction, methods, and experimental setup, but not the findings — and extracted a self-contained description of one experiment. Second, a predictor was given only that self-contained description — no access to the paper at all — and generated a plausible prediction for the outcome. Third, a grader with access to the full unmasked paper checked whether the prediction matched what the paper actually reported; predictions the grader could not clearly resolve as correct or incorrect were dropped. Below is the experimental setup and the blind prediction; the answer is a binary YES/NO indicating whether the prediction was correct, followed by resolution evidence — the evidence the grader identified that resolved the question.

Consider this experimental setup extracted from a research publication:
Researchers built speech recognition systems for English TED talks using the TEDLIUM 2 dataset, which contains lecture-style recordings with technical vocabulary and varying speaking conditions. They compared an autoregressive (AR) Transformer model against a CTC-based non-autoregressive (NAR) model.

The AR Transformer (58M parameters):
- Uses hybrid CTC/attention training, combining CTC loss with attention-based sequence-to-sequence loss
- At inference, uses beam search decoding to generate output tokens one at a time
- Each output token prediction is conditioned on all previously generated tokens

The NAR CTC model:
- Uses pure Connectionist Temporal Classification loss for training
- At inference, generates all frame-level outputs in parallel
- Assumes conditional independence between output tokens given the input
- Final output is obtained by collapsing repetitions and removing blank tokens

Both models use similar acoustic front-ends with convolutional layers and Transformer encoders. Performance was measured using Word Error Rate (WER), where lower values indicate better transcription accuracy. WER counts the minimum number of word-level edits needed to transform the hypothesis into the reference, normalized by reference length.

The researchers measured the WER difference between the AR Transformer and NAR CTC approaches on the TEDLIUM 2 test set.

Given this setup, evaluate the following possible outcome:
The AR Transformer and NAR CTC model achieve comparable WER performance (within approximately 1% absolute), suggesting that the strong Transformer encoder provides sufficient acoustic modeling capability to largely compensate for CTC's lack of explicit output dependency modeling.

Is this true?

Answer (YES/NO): NO